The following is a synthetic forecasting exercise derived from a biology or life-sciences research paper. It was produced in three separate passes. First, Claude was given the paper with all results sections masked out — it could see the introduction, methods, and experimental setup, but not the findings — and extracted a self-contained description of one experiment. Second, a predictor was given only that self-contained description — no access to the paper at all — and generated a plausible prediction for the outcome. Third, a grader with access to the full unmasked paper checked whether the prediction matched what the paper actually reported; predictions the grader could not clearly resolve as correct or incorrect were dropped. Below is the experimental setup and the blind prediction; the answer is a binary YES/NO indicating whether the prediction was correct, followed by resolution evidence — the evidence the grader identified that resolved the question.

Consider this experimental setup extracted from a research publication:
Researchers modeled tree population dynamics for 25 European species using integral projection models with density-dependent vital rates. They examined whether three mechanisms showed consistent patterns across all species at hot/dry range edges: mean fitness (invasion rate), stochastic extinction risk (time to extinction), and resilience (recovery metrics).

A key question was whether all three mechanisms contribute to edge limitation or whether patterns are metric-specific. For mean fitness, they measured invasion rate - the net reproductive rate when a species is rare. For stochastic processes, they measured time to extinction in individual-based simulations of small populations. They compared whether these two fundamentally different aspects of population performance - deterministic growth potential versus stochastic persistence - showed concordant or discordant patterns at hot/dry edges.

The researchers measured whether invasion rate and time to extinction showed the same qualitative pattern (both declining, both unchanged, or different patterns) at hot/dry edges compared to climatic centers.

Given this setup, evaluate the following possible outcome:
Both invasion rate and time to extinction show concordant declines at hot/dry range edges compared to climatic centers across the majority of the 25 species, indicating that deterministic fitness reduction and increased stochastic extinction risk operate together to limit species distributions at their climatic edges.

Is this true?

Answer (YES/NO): NO